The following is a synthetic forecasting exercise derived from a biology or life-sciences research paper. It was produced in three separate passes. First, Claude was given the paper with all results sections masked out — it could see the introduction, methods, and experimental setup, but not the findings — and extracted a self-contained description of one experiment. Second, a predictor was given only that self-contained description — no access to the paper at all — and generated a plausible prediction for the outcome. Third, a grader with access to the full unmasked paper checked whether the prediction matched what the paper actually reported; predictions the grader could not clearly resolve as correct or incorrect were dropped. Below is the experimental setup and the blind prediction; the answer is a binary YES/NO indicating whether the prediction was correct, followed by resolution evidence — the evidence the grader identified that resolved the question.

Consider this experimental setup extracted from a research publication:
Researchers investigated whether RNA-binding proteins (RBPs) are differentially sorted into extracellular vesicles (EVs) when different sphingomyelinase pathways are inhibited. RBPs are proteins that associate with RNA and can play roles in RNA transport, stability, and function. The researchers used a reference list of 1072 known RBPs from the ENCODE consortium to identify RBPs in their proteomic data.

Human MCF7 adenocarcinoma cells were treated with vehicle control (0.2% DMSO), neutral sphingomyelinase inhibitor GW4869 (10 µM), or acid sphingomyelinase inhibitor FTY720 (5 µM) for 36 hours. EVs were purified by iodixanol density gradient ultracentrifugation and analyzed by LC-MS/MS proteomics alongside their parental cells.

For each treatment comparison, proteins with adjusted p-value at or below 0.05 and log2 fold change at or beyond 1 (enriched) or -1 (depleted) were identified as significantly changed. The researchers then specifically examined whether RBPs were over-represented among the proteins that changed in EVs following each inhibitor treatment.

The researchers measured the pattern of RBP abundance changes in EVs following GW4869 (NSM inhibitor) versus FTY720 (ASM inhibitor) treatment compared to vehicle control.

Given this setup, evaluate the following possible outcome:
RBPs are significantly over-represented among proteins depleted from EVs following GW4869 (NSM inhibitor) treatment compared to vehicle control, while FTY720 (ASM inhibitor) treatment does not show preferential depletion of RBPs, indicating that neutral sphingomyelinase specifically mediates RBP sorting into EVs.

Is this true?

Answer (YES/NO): NO